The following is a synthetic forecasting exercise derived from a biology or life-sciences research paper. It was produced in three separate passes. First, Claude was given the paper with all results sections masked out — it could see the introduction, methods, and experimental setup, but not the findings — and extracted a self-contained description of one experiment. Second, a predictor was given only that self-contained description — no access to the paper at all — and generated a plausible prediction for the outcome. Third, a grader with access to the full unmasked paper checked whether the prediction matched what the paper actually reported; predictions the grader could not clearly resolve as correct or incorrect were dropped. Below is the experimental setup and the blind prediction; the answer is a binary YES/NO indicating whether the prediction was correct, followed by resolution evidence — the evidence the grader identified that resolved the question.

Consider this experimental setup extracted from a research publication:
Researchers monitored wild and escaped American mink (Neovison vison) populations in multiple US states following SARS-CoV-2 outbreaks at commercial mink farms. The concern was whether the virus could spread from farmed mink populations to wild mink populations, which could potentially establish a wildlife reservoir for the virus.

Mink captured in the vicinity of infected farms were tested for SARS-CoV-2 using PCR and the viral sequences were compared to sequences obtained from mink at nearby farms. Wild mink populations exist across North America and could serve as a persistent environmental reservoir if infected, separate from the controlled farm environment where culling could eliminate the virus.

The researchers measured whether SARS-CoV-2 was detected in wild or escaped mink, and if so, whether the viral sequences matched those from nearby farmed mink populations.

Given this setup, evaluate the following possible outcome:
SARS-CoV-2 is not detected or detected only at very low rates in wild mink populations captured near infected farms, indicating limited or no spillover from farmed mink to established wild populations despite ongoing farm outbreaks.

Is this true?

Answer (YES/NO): NO